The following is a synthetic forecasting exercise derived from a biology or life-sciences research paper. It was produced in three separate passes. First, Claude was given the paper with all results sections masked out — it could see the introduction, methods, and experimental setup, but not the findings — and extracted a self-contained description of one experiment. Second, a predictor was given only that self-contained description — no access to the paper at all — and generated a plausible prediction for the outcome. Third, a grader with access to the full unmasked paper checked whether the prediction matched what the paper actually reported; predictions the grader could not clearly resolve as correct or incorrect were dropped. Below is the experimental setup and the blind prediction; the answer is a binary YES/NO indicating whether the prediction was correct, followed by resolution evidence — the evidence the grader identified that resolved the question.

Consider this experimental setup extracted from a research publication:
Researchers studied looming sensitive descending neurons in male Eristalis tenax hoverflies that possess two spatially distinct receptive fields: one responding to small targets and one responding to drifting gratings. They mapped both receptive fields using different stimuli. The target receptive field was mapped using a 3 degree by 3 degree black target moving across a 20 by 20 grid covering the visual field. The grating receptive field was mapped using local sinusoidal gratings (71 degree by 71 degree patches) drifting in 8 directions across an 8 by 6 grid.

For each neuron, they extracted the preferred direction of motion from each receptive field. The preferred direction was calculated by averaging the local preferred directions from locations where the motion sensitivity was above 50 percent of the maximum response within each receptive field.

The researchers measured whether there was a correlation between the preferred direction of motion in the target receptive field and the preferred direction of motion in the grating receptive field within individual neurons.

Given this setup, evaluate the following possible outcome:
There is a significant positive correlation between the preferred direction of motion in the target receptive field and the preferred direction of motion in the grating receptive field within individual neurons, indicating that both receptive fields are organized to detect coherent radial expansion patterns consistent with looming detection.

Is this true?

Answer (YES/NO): NO